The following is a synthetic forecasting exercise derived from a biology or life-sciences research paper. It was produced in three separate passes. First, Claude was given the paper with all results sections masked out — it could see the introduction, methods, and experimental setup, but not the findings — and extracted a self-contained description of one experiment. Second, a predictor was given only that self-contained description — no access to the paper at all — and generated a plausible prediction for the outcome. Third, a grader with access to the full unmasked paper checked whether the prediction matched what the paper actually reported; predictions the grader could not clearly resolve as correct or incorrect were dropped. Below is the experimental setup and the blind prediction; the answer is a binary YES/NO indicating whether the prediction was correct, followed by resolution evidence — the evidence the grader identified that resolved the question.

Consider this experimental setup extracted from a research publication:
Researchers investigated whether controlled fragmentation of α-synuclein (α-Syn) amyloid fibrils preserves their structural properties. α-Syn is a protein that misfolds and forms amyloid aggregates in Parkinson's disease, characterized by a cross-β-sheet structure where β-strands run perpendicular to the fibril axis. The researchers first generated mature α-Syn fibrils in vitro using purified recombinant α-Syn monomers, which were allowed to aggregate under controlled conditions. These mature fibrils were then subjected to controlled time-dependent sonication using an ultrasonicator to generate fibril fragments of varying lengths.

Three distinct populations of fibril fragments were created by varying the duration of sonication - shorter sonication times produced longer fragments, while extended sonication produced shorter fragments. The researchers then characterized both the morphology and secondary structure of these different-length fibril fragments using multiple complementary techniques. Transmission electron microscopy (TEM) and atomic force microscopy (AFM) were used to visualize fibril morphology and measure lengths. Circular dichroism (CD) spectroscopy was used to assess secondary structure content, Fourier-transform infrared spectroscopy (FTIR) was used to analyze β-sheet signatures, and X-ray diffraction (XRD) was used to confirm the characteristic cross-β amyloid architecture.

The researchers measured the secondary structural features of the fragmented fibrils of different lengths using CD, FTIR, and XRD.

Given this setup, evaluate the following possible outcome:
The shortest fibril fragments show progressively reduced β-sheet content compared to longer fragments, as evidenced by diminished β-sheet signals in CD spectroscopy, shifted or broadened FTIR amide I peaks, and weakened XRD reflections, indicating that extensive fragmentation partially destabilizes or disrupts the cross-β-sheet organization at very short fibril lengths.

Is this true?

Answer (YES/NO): NO